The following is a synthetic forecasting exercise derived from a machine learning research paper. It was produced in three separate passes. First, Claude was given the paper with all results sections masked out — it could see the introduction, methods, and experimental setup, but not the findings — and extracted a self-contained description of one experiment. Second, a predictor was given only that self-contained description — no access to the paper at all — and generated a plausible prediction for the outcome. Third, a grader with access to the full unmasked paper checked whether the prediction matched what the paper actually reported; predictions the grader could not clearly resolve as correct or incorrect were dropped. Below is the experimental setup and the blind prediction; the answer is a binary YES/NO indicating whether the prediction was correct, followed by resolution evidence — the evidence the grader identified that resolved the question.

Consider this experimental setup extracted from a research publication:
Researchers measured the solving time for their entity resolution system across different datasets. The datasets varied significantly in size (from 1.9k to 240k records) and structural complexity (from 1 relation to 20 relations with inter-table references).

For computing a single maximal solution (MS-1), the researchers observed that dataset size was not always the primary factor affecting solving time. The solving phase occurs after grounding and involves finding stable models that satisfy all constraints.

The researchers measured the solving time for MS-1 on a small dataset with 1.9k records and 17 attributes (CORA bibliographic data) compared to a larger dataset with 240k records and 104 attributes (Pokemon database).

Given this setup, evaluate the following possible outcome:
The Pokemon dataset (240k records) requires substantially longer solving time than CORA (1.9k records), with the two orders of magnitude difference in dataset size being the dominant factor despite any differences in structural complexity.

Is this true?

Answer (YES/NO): NO